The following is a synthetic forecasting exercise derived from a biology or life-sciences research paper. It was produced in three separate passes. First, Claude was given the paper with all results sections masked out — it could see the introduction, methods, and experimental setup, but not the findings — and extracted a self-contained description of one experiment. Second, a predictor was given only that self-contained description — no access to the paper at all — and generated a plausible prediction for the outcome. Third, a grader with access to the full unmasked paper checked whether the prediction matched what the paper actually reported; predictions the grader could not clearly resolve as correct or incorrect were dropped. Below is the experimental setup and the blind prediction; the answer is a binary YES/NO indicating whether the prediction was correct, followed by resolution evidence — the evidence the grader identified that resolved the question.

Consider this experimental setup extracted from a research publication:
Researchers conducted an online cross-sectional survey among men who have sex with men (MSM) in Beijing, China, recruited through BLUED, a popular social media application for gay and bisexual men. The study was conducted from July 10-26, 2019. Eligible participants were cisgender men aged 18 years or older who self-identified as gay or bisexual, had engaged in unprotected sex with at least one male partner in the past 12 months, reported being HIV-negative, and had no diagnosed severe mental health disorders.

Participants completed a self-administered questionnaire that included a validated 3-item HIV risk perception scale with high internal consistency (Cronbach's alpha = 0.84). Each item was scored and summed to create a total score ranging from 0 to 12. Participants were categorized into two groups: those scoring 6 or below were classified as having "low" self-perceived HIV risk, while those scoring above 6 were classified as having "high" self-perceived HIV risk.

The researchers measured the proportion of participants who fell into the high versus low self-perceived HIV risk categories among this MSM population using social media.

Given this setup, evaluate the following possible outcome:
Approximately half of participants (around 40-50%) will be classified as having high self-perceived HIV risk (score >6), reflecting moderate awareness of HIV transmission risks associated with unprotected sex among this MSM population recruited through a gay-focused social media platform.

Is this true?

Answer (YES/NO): YES